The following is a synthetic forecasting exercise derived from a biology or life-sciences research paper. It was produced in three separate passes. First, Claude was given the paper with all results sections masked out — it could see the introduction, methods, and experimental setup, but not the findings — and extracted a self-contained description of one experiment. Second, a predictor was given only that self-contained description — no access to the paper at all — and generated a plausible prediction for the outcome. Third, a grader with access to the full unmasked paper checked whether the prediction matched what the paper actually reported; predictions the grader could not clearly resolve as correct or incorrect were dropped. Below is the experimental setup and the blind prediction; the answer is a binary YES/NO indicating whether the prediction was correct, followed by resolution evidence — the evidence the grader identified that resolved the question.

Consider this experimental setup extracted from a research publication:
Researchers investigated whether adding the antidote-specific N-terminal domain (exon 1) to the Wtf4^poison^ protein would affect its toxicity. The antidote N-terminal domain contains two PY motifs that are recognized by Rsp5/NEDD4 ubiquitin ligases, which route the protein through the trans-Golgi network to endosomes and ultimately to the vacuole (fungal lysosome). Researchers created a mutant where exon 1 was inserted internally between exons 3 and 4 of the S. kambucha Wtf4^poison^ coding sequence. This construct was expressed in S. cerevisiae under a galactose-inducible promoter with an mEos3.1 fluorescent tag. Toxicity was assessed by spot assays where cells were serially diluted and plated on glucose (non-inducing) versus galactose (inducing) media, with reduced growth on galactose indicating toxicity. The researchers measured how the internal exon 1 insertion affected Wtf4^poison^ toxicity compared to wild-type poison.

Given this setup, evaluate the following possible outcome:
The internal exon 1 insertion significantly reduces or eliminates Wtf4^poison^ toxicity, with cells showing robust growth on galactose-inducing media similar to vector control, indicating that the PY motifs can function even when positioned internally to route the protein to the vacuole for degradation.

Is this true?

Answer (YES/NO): YES